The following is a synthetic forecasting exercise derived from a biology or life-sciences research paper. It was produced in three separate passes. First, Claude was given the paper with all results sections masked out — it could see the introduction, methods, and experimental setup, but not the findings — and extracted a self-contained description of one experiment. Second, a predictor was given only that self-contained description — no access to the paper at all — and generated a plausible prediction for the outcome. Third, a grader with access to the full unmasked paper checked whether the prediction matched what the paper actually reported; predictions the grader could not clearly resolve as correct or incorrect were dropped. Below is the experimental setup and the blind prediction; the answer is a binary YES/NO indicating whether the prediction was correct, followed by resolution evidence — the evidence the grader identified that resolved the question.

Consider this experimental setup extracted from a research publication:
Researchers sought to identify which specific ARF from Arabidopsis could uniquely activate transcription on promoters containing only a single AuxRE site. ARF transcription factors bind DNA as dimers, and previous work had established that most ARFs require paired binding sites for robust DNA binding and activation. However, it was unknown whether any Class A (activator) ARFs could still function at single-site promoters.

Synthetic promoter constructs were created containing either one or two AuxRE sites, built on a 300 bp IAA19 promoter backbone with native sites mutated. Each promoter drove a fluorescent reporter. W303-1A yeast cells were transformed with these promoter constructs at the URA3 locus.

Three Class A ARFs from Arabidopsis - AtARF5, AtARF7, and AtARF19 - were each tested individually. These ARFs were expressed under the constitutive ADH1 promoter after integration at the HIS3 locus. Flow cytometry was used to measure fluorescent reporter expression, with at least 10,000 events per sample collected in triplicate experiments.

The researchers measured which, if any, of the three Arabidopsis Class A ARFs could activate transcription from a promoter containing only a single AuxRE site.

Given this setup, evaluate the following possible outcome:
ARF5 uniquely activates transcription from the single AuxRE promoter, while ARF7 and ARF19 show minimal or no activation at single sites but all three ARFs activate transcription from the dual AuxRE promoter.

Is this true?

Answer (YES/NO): NO